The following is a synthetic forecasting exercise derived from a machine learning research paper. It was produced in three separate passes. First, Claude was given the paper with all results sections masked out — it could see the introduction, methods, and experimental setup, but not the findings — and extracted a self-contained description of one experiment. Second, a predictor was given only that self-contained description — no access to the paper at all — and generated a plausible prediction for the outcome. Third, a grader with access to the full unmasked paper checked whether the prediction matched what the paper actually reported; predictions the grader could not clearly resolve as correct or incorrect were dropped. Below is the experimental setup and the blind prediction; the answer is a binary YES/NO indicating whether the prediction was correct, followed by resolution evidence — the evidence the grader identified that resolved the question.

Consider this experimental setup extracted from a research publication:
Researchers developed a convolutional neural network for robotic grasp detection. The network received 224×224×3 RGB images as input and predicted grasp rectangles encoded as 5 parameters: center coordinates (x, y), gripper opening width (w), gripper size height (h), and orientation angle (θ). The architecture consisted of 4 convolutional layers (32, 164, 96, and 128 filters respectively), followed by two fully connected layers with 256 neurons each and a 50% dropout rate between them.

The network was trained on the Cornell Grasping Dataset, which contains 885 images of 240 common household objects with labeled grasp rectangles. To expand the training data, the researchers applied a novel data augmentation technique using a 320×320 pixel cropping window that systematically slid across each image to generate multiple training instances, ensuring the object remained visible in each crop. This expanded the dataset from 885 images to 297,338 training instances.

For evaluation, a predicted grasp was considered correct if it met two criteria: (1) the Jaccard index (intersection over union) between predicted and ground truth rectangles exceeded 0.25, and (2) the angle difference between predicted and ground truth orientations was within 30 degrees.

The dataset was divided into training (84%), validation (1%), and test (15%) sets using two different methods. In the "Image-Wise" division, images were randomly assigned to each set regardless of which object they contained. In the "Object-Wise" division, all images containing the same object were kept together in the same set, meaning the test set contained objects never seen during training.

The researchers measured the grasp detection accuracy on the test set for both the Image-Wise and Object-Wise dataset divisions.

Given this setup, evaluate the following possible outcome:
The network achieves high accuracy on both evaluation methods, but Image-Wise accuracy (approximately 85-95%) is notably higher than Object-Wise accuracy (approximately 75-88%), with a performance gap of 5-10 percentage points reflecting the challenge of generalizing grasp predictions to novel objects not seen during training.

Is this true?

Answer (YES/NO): YES